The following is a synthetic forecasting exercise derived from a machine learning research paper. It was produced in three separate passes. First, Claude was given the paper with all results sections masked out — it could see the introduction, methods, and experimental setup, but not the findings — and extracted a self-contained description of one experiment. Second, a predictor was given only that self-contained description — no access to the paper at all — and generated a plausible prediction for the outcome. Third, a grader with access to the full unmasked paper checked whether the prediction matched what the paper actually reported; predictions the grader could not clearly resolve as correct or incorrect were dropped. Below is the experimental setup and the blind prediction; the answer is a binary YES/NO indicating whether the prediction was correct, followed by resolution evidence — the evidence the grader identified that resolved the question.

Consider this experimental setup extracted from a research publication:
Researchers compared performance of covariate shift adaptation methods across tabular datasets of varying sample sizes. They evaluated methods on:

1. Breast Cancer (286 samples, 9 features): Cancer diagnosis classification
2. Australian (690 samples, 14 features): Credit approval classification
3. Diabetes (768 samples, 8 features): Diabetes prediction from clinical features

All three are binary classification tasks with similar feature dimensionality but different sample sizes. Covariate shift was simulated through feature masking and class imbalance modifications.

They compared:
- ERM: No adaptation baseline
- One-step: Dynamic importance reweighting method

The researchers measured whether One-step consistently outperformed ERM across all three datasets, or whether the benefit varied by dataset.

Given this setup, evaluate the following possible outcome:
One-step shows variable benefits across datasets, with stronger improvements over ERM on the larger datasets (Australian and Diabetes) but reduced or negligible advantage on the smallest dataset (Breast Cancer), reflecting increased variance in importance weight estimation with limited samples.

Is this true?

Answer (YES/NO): NO